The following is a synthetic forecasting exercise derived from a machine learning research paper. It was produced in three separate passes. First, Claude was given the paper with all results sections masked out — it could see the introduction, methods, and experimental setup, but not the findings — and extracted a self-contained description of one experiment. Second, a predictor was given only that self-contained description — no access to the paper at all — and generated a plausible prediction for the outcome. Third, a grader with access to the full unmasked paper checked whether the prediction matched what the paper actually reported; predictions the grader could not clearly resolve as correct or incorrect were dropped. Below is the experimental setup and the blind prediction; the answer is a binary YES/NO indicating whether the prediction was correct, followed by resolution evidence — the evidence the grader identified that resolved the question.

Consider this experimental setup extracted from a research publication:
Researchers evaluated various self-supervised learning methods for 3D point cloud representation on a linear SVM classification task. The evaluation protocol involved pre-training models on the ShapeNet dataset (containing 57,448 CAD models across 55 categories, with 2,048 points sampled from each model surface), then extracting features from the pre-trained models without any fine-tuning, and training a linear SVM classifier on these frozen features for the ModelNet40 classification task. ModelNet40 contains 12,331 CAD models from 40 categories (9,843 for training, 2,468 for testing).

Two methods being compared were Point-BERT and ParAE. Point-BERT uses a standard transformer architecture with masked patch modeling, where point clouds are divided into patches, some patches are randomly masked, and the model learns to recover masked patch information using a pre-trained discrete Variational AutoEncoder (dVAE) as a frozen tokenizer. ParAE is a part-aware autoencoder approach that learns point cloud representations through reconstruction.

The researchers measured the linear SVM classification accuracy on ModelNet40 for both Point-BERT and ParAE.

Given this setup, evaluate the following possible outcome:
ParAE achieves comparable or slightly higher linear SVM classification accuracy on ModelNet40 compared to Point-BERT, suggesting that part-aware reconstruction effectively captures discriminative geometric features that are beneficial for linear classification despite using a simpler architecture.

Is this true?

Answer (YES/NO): YES